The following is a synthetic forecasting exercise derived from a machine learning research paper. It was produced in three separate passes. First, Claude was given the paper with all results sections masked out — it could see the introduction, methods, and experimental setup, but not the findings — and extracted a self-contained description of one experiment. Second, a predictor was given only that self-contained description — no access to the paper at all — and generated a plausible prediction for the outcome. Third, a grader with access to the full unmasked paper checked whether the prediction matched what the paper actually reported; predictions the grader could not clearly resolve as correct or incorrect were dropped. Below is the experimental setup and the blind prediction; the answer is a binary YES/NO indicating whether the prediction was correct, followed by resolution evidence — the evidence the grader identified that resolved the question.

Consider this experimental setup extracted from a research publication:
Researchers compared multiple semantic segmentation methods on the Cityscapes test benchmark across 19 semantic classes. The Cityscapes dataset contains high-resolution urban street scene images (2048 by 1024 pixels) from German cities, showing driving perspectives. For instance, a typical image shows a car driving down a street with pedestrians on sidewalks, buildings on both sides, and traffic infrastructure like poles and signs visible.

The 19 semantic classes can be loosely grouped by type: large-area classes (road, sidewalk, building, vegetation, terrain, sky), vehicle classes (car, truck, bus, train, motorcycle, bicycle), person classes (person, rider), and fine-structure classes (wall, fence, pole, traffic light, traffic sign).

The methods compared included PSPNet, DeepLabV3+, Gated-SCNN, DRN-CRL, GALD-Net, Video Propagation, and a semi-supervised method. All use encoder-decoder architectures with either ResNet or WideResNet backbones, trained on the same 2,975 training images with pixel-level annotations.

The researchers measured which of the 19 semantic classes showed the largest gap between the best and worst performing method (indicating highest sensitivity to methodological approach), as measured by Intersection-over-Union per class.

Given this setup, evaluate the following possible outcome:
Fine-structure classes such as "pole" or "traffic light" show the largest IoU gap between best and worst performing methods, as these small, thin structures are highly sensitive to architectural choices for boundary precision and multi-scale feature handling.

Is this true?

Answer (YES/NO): NO